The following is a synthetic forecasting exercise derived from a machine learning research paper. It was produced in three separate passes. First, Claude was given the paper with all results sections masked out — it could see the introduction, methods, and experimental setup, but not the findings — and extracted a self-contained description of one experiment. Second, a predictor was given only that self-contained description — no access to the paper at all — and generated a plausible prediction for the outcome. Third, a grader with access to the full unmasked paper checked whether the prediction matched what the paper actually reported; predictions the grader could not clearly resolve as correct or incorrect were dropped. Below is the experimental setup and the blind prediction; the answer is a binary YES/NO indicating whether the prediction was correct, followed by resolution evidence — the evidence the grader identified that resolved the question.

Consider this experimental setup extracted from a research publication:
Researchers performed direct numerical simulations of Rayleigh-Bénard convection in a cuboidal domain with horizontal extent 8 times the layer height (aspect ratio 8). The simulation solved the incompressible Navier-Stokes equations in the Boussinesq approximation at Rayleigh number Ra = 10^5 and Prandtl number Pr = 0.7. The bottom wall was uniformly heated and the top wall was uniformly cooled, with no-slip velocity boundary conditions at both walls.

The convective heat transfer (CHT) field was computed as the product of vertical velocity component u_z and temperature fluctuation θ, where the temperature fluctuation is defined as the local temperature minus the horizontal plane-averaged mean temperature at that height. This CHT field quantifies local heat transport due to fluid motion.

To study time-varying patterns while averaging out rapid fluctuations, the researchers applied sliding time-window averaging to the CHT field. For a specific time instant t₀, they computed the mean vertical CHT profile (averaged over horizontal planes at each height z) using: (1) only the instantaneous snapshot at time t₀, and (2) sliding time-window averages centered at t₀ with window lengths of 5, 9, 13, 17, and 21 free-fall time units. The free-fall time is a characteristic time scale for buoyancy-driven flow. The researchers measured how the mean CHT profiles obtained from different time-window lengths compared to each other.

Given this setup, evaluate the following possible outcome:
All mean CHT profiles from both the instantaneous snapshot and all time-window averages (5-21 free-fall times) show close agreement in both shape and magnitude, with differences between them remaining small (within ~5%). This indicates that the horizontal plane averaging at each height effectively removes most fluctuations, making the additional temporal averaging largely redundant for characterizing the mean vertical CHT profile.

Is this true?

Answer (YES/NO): YES